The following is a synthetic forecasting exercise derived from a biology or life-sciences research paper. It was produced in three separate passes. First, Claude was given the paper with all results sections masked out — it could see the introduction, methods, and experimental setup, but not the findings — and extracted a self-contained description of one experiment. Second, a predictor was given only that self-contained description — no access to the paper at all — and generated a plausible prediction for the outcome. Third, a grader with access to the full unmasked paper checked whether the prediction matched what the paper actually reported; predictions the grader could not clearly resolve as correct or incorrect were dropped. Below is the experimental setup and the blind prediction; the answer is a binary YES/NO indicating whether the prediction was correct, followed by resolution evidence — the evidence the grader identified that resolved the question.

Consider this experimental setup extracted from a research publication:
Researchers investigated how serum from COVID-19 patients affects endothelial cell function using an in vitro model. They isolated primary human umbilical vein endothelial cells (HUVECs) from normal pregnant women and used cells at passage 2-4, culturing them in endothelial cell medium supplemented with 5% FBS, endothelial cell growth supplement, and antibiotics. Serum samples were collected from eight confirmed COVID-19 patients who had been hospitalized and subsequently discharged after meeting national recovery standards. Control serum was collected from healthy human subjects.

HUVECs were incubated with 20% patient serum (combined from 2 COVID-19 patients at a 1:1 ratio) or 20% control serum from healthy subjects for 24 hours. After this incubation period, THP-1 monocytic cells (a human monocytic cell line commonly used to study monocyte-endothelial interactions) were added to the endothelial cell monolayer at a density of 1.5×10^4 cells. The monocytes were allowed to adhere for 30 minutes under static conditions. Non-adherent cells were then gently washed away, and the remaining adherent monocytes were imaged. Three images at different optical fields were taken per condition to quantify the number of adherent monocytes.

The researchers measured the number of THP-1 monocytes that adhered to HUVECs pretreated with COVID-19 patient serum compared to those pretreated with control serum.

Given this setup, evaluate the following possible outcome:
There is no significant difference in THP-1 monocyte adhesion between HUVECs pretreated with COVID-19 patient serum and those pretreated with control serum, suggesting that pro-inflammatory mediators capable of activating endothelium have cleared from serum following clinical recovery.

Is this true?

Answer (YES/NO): NO